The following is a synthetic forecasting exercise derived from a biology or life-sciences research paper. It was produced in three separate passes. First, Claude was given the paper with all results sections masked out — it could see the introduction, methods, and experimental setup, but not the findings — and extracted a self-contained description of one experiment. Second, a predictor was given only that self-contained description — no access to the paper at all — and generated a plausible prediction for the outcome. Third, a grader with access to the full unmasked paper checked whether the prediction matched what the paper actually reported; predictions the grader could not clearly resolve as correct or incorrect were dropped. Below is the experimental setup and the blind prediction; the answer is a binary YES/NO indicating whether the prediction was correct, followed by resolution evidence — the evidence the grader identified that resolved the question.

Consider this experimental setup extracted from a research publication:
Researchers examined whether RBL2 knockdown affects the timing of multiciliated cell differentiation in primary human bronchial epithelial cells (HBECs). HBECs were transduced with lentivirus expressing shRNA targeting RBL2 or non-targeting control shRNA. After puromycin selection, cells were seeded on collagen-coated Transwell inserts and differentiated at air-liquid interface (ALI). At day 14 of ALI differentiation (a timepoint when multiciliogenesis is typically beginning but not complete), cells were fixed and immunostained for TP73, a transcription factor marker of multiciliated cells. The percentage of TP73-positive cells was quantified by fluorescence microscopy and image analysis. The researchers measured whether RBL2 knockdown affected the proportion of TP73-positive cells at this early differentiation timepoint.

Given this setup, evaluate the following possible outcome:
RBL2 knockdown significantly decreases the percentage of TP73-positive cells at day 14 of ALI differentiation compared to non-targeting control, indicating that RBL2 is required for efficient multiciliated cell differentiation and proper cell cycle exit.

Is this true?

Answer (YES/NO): NO